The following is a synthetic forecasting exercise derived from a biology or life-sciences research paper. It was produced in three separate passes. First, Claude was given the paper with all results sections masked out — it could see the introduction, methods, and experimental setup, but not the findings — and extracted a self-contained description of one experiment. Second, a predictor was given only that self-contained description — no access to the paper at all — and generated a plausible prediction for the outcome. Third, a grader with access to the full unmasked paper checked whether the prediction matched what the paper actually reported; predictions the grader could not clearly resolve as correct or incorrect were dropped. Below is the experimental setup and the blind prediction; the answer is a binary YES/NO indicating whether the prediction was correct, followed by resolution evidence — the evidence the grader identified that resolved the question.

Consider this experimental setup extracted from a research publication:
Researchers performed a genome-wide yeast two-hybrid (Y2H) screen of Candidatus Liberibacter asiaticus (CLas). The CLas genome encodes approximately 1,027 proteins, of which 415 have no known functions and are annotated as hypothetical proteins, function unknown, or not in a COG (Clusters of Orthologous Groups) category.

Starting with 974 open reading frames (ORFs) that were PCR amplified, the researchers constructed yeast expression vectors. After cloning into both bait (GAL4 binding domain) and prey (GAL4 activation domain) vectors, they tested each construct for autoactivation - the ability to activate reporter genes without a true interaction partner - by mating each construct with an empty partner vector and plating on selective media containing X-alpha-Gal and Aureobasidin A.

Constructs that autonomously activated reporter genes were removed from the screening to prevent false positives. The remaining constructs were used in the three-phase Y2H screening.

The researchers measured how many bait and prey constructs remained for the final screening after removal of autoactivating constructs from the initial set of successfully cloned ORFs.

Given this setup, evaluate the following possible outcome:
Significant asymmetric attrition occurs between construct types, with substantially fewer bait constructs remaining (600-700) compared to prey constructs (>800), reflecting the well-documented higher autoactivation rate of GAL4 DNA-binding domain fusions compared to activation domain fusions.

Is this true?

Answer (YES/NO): NO